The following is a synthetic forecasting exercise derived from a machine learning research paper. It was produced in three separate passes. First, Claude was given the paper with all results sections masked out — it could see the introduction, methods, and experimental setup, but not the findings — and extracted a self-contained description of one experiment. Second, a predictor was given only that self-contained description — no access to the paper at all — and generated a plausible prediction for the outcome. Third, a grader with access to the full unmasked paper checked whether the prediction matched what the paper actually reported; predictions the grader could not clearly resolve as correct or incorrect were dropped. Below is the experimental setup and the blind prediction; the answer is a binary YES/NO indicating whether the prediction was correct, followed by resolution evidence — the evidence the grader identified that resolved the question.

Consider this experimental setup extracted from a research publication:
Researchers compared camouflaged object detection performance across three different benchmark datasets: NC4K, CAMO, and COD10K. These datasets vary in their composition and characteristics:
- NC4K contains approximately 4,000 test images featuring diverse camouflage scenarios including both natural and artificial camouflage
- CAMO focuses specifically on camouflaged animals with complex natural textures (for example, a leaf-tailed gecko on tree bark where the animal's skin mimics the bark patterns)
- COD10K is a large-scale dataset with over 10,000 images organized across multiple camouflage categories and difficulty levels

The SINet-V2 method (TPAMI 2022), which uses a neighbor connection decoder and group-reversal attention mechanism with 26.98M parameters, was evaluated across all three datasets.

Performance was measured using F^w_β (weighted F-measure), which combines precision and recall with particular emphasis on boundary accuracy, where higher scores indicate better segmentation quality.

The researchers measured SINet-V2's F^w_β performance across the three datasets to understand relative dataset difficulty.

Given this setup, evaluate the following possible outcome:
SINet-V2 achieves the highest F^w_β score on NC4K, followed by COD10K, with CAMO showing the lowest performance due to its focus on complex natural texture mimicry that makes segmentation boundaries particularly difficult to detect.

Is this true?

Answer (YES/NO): NO